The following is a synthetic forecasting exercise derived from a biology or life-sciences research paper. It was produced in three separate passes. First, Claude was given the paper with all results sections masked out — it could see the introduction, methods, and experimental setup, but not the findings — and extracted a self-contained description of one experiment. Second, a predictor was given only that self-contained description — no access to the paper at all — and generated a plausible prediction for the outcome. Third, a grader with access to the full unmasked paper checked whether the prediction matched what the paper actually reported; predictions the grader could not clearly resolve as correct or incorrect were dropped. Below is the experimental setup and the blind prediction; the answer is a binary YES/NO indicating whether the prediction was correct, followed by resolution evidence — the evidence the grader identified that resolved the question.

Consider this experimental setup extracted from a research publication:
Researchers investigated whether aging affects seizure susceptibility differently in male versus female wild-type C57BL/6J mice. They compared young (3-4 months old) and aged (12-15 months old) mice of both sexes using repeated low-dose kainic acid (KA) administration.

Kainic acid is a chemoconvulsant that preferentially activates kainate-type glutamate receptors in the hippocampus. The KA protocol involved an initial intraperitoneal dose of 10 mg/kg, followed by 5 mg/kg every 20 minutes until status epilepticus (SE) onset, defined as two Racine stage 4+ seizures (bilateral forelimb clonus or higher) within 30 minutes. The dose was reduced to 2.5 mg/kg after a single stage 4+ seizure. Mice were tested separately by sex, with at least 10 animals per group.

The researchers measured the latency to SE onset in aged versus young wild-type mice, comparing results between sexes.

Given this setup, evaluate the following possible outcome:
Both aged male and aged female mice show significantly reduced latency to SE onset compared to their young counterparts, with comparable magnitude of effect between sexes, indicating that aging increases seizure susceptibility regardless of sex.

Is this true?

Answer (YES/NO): NO